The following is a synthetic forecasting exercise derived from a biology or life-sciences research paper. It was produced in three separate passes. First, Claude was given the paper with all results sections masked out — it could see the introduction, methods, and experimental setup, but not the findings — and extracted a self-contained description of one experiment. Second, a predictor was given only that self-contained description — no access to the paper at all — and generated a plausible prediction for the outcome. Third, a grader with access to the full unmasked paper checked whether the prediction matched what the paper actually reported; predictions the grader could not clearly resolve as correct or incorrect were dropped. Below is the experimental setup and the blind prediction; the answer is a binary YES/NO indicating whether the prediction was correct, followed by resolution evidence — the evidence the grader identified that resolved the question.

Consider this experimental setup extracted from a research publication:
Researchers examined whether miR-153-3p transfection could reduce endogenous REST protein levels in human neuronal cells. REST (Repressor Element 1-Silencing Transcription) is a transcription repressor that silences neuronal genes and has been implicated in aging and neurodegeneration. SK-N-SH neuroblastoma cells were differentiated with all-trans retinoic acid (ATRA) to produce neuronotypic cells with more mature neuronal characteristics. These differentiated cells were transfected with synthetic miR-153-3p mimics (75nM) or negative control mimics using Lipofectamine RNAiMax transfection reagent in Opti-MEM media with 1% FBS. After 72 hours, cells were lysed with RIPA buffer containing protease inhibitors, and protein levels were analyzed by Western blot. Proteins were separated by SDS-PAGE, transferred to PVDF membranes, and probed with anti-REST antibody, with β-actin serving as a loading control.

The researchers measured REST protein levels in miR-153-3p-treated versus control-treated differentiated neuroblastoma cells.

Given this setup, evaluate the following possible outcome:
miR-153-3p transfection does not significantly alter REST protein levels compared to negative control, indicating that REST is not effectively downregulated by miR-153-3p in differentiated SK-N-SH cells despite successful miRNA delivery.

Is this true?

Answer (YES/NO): NO